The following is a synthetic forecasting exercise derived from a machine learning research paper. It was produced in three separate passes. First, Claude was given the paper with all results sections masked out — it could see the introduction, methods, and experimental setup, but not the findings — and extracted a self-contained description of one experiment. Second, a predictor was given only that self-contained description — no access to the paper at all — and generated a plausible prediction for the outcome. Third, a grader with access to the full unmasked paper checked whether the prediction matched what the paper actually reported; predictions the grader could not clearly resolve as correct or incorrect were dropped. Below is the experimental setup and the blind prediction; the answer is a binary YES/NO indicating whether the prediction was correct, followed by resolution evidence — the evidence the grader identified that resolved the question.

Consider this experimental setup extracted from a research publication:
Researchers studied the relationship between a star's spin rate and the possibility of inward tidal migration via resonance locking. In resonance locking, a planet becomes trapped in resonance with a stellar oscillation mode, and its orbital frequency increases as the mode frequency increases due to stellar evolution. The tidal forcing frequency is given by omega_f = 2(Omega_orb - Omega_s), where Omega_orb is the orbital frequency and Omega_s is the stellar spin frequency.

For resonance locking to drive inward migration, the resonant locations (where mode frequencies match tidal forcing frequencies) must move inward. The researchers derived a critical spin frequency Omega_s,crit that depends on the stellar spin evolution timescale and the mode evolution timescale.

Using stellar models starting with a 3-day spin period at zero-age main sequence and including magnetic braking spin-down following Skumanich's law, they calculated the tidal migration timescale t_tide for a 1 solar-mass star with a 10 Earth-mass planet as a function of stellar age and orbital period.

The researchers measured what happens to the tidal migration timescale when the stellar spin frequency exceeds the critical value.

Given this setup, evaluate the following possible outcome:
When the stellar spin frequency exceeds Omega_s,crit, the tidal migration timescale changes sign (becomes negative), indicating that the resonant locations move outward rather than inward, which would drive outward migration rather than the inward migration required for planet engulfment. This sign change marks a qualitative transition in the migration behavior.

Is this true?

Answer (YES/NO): NO